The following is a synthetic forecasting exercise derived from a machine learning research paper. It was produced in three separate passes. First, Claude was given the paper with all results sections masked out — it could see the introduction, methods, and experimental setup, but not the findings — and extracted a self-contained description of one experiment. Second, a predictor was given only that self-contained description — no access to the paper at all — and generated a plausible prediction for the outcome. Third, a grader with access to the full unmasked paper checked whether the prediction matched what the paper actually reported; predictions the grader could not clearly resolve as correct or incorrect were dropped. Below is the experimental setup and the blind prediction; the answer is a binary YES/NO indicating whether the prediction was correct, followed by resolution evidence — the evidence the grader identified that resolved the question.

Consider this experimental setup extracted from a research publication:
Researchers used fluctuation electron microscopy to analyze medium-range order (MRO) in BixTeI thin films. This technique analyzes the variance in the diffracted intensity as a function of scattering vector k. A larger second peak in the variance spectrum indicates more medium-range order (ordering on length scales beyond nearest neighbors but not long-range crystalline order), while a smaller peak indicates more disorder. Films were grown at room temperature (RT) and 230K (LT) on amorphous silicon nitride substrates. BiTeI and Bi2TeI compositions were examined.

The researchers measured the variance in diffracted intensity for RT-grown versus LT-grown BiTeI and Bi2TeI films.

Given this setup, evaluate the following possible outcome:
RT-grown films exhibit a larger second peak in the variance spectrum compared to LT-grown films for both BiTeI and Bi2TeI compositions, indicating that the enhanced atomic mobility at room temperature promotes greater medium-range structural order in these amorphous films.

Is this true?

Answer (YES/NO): YES